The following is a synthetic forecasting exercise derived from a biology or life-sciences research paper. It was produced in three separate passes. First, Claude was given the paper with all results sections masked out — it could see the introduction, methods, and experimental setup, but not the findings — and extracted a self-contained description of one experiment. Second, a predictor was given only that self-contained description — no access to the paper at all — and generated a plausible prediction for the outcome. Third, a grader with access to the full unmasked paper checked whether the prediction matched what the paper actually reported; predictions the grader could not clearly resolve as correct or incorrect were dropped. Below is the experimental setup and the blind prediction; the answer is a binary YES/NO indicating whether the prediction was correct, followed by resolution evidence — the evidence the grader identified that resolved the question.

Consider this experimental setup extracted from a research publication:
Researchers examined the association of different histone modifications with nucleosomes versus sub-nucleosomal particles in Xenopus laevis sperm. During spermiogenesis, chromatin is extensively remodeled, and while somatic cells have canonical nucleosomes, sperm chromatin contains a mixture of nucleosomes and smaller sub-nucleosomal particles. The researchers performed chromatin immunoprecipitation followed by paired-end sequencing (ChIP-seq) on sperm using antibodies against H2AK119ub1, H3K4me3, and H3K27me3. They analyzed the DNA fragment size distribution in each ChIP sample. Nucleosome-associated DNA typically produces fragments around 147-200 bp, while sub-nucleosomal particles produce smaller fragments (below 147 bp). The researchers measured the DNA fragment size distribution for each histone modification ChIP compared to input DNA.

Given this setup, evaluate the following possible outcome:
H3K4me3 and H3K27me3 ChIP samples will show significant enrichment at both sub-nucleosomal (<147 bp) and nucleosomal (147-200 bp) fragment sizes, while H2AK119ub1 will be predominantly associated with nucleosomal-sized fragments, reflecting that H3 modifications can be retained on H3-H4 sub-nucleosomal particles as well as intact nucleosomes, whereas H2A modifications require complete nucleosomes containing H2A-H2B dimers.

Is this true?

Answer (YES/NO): NO